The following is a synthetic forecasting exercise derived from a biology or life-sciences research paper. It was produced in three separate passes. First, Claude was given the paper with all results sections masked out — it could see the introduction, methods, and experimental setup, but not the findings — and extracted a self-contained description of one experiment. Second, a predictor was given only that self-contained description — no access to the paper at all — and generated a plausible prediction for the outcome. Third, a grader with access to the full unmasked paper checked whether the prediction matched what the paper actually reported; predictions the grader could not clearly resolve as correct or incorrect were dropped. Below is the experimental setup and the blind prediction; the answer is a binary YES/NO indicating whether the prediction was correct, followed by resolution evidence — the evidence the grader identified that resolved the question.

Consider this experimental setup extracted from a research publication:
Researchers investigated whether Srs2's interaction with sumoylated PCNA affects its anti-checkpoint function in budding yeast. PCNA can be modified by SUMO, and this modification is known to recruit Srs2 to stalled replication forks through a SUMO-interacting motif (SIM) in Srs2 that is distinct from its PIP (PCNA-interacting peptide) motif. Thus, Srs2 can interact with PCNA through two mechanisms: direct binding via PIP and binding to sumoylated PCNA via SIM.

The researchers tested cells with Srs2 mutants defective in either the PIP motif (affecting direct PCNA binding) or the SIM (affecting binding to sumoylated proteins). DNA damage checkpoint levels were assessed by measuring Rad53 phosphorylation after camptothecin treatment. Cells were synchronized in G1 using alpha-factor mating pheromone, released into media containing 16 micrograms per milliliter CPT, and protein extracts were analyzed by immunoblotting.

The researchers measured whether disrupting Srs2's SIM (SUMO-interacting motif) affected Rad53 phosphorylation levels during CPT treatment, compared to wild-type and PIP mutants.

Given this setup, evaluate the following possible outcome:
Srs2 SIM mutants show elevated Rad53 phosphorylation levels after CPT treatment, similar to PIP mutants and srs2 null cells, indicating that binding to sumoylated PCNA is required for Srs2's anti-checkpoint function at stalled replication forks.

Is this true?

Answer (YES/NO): NO